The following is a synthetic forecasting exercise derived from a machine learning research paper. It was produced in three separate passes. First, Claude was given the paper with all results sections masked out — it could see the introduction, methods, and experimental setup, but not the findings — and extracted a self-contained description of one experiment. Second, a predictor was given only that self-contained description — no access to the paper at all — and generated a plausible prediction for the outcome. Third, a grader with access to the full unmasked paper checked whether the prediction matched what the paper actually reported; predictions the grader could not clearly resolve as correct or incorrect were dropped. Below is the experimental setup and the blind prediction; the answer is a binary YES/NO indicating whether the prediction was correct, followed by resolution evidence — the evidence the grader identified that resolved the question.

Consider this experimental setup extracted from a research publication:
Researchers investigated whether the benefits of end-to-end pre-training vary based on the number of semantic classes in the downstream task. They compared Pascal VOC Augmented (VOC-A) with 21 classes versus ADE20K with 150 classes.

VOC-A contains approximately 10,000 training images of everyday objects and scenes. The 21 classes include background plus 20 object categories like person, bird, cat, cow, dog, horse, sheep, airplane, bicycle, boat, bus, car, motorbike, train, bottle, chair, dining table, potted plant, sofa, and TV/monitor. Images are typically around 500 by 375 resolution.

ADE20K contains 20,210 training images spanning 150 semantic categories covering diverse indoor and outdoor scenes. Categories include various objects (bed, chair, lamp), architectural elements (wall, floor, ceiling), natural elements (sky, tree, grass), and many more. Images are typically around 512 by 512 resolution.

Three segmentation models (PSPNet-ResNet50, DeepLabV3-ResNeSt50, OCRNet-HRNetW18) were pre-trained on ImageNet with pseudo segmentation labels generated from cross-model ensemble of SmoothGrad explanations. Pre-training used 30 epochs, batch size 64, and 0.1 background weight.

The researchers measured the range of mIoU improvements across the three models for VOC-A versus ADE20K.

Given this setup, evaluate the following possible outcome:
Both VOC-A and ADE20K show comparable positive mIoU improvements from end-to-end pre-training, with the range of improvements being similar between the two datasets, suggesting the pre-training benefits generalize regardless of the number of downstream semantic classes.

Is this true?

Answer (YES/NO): YES